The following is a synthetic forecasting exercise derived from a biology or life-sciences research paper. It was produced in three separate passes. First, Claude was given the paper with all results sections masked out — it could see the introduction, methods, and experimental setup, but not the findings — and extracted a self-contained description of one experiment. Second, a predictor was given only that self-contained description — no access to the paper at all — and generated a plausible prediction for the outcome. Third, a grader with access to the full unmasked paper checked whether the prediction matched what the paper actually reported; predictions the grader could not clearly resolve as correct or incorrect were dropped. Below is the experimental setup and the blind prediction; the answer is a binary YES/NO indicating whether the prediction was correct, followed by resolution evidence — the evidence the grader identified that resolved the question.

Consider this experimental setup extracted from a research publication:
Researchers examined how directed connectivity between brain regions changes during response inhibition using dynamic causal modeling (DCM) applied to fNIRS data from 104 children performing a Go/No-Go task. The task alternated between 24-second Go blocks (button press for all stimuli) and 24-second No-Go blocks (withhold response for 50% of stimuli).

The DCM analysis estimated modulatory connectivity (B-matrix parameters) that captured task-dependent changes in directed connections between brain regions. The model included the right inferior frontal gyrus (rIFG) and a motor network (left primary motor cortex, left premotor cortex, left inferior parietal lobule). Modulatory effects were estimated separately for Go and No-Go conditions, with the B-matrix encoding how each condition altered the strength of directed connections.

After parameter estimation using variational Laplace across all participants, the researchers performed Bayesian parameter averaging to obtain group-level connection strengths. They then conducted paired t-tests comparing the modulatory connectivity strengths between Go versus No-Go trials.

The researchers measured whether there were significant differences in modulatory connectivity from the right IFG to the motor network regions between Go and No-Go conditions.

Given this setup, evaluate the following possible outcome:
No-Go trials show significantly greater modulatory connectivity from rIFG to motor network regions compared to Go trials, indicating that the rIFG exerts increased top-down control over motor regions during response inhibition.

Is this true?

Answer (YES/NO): NO